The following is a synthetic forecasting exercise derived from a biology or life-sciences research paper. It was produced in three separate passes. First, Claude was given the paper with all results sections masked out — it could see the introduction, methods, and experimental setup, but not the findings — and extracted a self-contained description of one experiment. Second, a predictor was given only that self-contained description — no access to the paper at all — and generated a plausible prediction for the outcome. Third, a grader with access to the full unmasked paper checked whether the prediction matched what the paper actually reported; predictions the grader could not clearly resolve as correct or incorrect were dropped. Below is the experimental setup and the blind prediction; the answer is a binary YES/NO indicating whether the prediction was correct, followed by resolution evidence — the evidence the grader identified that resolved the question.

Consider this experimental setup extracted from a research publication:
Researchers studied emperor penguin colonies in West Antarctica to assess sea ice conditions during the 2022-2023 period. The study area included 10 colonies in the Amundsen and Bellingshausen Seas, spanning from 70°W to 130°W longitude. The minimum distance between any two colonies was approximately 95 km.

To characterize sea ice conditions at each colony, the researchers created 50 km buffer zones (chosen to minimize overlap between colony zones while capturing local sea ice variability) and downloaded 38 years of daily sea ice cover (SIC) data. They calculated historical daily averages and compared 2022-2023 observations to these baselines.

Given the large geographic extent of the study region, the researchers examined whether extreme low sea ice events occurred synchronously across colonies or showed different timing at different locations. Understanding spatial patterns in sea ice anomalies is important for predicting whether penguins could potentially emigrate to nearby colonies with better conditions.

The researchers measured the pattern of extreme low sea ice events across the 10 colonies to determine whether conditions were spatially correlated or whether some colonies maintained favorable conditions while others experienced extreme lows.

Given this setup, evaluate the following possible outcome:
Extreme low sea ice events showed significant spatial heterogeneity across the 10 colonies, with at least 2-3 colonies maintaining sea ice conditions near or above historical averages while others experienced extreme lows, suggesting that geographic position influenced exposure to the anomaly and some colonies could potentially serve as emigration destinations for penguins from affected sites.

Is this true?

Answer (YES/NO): NO